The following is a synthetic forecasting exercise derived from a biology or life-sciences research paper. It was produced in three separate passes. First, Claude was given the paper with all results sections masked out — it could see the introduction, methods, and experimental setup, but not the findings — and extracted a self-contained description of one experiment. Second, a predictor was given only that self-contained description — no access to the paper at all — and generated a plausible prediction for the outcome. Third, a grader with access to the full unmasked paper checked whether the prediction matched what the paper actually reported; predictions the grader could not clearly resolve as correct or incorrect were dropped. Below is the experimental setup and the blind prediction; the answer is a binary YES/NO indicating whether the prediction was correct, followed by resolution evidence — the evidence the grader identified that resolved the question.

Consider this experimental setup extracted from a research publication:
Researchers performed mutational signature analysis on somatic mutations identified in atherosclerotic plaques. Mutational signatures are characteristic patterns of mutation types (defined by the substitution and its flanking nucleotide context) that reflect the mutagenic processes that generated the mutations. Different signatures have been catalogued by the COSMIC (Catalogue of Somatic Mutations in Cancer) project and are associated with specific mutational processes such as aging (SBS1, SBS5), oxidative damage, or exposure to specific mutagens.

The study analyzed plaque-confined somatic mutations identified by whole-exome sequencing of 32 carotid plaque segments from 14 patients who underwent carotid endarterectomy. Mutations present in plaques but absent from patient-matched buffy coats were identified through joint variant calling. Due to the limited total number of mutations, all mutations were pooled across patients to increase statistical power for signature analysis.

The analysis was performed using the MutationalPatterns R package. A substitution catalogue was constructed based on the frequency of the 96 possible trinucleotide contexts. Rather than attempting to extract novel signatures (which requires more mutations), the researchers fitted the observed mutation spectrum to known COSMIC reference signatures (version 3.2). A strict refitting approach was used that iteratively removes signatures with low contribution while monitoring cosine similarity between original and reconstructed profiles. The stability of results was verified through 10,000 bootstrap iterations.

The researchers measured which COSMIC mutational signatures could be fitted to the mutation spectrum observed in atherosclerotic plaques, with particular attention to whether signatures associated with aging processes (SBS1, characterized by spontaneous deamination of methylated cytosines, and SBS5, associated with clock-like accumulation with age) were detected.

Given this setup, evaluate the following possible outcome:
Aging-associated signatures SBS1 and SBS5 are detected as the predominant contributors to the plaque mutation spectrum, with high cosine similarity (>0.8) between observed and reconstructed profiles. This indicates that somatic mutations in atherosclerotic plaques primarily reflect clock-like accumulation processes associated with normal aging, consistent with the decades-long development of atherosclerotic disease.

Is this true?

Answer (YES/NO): NO